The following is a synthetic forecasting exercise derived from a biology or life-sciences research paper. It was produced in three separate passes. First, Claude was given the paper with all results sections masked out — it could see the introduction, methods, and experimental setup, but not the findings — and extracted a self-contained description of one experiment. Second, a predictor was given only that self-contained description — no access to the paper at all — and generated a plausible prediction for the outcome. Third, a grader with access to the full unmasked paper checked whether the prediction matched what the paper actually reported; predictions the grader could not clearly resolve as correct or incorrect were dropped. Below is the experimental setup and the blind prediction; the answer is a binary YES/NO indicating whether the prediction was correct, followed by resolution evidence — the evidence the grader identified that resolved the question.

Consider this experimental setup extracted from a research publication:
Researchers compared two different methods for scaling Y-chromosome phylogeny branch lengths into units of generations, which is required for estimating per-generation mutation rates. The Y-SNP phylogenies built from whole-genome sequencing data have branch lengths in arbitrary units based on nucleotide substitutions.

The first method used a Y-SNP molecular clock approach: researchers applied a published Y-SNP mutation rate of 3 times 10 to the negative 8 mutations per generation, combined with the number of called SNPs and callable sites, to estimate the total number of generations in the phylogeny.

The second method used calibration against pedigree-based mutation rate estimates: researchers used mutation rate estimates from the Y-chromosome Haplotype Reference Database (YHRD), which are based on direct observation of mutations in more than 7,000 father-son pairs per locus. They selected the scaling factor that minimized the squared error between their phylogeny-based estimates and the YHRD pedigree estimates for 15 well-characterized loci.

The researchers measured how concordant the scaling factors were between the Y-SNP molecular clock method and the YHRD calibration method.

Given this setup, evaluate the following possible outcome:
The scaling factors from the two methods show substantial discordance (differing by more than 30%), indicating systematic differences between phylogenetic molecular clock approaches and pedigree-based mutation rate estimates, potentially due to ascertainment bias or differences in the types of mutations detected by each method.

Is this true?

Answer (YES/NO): NO